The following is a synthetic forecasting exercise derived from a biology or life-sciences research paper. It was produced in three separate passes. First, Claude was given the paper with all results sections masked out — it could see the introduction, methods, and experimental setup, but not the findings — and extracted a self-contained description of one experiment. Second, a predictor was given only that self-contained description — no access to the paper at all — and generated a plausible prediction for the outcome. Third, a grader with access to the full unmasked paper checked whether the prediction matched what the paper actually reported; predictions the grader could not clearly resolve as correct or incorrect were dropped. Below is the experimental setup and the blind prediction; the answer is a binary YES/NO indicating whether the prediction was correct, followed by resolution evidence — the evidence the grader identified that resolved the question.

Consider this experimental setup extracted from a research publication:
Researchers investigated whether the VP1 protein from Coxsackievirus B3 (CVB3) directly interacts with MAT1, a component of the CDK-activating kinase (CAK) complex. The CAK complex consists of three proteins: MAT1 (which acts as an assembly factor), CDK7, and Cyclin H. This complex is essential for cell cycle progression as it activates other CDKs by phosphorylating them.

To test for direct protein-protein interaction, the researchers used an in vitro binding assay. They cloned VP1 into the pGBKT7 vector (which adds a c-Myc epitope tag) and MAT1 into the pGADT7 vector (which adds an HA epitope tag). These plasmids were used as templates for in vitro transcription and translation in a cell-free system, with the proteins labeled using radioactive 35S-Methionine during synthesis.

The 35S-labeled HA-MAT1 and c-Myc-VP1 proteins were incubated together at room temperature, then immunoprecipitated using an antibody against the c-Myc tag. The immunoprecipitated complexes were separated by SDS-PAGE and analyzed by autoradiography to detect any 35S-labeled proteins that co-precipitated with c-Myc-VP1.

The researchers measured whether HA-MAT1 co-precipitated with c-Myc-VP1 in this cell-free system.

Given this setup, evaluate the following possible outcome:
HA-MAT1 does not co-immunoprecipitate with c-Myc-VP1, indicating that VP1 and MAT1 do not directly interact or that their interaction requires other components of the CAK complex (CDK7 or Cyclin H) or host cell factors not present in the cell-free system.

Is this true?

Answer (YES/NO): NO